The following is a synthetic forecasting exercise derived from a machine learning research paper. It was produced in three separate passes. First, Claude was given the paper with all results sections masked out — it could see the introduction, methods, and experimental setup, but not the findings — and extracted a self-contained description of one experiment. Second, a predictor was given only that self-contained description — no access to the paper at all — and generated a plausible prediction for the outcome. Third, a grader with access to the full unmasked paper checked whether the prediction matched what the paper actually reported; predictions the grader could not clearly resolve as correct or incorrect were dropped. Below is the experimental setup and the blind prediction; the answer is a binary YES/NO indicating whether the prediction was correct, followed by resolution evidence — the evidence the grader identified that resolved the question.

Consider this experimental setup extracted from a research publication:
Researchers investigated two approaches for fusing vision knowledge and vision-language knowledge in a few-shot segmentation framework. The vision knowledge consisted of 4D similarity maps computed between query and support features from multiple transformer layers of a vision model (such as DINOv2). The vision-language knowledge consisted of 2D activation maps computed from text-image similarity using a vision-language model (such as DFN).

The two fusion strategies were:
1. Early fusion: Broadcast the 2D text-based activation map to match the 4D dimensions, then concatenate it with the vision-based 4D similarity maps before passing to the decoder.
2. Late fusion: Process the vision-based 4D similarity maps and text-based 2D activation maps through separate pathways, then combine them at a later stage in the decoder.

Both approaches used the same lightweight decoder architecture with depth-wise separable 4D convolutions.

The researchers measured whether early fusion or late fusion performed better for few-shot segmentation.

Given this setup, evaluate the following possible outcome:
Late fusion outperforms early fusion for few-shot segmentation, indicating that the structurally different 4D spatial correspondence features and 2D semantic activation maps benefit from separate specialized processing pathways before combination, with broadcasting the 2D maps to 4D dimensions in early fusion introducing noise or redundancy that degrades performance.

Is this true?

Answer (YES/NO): NO